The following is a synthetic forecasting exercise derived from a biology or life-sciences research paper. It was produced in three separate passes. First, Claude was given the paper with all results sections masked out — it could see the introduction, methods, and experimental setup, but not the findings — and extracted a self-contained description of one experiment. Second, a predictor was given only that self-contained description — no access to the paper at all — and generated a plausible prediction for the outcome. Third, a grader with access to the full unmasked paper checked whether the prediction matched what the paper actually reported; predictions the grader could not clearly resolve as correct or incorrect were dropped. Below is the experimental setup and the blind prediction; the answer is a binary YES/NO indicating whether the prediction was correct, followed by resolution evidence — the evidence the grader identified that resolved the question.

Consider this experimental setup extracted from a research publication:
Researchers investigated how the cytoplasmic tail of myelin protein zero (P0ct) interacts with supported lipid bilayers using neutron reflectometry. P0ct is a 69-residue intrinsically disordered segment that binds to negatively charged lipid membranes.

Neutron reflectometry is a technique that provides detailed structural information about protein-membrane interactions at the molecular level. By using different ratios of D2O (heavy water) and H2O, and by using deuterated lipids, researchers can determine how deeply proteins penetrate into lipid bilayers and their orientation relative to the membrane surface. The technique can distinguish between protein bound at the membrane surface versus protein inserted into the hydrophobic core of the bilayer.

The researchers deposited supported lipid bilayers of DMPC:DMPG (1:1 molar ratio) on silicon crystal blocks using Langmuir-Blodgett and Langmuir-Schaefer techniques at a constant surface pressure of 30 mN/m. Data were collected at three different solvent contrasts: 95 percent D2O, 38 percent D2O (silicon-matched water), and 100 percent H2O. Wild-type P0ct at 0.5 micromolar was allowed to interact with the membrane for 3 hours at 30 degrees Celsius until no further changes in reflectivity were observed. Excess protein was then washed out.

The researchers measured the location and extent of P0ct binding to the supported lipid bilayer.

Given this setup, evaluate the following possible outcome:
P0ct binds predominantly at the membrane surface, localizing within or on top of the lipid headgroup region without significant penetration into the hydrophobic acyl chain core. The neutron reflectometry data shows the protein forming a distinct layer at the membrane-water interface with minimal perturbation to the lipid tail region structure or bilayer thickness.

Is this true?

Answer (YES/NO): NO